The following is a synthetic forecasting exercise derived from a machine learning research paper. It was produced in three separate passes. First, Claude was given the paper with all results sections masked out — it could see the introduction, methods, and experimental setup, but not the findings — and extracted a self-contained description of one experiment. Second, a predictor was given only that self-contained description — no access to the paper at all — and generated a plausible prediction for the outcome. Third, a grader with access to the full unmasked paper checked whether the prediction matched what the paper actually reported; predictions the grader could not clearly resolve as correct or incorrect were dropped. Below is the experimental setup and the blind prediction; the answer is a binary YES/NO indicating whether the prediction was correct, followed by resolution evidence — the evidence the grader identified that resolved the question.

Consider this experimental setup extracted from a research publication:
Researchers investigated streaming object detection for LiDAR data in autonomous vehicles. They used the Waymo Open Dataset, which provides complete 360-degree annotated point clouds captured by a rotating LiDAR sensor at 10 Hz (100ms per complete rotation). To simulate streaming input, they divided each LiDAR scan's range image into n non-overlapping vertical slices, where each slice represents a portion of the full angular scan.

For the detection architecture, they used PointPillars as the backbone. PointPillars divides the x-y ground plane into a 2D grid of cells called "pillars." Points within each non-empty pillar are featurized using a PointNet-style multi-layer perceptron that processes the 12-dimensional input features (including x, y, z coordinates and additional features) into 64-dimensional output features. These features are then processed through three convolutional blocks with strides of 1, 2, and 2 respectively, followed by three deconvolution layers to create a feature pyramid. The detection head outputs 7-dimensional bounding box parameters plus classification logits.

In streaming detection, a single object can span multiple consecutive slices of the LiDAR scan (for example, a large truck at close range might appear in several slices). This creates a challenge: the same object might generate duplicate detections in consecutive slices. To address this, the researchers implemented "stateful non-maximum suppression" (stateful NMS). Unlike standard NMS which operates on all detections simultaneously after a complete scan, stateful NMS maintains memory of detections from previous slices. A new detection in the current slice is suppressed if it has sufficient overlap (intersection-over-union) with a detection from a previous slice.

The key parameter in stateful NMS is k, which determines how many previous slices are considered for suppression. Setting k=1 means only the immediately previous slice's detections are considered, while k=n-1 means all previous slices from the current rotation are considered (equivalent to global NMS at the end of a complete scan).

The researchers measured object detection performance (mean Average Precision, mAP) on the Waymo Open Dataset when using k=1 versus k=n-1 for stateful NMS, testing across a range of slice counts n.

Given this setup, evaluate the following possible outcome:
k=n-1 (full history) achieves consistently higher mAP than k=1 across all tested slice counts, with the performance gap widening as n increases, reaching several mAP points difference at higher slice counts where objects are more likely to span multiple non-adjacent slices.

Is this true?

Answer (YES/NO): NO